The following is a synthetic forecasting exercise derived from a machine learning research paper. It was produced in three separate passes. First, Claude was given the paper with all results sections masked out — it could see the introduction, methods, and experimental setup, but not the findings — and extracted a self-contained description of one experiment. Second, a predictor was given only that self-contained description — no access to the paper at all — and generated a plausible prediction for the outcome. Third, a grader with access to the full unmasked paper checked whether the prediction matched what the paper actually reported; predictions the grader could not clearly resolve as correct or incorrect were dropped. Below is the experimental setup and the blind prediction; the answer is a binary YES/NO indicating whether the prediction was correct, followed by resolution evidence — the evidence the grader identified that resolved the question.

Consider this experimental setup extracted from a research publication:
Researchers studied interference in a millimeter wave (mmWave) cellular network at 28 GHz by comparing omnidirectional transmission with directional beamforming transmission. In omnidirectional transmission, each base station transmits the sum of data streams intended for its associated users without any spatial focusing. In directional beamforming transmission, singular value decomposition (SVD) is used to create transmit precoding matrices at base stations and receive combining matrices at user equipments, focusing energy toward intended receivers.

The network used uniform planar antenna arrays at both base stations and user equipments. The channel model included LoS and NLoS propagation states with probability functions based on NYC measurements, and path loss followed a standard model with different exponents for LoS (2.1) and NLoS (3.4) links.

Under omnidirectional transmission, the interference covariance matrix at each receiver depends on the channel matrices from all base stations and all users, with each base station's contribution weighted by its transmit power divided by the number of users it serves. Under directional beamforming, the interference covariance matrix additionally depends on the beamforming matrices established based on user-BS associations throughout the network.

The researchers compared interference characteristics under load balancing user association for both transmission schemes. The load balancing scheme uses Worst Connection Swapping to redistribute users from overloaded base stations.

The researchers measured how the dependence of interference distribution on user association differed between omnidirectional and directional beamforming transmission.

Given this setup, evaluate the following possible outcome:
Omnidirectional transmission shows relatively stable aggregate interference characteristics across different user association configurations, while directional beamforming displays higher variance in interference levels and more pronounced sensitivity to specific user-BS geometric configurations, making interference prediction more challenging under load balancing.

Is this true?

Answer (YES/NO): NO